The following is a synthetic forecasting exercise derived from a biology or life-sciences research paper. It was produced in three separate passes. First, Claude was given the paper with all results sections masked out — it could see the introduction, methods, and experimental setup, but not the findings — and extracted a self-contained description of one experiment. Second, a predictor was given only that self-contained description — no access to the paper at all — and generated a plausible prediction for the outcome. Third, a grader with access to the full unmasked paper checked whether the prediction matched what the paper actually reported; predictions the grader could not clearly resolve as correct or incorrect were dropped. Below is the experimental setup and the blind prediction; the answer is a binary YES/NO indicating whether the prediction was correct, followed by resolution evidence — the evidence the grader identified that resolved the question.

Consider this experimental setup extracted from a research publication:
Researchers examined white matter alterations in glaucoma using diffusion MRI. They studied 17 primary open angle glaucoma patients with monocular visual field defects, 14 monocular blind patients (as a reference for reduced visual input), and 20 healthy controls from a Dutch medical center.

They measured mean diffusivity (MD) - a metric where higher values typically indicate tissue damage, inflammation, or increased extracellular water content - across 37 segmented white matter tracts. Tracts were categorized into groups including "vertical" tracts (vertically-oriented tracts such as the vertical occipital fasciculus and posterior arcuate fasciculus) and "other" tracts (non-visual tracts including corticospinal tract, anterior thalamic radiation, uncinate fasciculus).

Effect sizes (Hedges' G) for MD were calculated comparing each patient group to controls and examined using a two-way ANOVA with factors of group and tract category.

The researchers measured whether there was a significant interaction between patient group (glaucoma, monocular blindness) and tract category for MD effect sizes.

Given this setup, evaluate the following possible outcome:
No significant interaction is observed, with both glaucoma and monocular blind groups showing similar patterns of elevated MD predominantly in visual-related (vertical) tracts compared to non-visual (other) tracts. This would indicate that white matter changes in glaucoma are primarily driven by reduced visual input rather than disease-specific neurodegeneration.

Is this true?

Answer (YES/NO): NO